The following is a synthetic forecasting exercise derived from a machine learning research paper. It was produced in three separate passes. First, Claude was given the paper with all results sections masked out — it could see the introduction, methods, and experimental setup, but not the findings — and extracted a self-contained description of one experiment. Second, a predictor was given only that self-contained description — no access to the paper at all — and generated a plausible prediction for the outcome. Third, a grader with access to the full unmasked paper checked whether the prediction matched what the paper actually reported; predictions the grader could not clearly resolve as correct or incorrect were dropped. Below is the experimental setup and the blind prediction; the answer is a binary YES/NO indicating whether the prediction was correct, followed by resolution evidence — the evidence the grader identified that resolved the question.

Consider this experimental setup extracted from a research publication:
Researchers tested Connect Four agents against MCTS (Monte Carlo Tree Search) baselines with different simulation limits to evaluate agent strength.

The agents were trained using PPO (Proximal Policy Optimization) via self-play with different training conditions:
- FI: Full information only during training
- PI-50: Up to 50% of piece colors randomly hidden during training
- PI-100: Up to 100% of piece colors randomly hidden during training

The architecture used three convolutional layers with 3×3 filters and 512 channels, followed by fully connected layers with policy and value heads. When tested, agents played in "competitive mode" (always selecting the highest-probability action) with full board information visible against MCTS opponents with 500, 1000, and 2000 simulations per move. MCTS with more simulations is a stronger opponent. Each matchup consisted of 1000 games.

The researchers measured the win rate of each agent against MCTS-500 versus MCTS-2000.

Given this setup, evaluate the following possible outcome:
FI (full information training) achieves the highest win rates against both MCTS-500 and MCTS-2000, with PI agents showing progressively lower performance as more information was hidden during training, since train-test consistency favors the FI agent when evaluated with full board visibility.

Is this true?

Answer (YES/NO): YES